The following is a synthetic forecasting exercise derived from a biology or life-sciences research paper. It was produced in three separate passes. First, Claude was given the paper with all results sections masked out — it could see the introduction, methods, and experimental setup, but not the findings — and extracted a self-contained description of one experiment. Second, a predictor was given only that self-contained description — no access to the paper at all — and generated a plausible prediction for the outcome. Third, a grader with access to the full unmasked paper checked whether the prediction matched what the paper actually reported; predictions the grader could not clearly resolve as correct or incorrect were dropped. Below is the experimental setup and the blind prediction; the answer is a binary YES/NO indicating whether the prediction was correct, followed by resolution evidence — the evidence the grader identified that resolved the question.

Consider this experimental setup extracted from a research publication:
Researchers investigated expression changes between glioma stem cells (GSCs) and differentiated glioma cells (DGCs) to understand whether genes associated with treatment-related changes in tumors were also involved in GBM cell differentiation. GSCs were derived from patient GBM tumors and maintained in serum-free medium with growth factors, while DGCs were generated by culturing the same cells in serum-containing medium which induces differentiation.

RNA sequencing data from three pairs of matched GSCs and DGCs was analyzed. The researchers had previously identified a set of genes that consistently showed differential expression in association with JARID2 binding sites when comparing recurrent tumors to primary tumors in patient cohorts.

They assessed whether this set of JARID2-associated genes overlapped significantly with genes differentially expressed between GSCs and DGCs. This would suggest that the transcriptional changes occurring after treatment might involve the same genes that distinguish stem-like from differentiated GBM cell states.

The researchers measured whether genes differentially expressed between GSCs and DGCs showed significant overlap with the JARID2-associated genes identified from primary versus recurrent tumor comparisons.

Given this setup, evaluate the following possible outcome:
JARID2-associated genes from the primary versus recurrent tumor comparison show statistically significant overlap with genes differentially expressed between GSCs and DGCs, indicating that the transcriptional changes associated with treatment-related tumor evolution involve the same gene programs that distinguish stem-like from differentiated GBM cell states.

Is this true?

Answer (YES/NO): YES